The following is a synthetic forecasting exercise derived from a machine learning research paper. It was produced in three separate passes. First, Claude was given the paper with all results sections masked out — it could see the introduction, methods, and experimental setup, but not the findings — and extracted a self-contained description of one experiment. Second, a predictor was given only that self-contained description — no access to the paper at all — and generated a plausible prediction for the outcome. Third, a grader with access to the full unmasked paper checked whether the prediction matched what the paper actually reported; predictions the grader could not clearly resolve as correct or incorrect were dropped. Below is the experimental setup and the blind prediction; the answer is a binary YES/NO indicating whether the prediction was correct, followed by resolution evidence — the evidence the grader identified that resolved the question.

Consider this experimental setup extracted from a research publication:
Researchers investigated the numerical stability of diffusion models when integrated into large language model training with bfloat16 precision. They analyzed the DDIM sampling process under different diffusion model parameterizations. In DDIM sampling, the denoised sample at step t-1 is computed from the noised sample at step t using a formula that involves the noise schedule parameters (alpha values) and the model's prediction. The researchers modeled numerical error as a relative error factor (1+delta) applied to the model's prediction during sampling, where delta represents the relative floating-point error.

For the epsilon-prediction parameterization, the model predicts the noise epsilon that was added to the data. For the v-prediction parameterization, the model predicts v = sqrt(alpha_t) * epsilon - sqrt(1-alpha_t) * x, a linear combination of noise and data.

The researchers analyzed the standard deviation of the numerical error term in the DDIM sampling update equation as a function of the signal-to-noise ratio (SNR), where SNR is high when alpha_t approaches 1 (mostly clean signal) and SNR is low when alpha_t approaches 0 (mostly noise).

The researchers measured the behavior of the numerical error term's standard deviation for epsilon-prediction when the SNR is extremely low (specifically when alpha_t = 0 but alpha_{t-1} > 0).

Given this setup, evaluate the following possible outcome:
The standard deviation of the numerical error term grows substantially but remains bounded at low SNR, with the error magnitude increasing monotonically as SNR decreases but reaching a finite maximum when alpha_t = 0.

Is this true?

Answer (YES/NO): NO